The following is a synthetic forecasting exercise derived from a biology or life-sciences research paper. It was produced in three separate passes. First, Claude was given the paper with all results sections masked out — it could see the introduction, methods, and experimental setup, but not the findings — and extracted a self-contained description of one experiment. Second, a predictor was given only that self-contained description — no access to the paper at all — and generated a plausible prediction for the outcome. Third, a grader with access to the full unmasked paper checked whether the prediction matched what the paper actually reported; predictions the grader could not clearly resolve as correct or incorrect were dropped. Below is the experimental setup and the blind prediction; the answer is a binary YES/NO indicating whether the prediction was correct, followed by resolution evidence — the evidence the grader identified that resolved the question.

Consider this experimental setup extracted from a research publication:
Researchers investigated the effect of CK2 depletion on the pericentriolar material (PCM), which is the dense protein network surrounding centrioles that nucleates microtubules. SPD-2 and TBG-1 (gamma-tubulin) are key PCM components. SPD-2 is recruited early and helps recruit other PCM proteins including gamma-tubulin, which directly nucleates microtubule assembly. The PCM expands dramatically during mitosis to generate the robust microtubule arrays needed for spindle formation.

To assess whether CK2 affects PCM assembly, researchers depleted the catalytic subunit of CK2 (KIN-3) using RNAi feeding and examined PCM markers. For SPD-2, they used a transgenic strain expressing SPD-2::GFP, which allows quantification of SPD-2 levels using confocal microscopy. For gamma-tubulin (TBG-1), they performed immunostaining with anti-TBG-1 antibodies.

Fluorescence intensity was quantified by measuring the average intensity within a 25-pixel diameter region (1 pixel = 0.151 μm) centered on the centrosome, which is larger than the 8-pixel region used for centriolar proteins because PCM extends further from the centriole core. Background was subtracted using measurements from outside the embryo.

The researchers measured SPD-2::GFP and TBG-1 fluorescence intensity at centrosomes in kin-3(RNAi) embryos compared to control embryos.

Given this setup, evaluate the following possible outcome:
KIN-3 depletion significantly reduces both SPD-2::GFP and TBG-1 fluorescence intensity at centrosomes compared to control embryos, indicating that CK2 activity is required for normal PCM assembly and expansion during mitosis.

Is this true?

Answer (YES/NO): NO